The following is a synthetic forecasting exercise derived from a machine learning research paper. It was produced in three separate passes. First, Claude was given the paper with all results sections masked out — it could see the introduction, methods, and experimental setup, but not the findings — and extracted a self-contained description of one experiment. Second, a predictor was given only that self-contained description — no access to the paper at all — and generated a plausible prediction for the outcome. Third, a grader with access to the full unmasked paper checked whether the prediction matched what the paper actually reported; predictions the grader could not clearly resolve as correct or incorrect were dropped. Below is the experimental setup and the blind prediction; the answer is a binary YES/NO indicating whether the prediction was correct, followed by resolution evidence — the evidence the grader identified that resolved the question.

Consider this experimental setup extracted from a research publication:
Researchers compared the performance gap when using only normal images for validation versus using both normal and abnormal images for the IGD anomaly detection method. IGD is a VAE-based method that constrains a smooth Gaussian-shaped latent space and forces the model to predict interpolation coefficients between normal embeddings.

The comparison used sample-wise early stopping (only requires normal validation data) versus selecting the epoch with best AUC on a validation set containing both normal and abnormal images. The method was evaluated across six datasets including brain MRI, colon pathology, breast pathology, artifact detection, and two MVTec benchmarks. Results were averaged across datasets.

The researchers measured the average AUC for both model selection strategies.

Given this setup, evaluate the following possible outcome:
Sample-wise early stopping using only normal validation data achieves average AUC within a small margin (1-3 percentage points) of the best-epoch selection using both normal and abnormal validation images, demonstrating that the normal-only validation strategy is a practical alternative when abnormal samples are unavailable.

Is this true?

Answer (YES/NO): YES